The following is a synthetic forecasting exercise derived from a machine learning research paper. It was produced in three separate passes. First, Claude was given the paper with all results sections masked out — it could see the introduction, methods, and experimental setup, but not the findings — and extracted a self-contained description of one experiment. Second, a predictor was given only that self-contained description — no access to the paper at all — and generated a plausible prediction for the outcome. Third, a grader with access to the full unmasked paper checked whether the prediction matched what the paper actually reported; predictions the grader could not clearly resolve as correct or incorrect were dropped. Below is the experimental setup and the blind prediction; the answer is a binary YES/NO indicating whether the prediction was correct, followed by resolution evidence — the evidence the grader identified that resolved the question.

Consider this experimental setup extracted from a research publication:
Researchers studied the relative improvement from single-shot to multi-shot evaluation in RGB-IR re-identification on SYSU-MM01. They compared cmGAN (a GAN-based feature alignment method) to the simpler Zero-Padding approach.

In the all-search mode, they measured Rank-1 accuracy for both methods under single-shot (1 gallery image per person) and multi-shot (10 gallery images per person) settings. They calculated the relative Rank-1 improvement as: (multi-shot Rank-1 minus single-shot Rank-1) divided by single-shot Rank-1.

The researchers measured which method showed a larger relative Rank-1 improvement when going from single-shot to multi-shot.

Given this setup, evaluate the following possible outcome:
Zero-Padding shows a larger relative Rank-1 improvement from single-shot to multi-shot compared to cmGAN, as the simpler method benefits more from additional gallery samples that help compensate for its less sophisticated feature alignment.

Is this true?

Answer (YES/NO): YES